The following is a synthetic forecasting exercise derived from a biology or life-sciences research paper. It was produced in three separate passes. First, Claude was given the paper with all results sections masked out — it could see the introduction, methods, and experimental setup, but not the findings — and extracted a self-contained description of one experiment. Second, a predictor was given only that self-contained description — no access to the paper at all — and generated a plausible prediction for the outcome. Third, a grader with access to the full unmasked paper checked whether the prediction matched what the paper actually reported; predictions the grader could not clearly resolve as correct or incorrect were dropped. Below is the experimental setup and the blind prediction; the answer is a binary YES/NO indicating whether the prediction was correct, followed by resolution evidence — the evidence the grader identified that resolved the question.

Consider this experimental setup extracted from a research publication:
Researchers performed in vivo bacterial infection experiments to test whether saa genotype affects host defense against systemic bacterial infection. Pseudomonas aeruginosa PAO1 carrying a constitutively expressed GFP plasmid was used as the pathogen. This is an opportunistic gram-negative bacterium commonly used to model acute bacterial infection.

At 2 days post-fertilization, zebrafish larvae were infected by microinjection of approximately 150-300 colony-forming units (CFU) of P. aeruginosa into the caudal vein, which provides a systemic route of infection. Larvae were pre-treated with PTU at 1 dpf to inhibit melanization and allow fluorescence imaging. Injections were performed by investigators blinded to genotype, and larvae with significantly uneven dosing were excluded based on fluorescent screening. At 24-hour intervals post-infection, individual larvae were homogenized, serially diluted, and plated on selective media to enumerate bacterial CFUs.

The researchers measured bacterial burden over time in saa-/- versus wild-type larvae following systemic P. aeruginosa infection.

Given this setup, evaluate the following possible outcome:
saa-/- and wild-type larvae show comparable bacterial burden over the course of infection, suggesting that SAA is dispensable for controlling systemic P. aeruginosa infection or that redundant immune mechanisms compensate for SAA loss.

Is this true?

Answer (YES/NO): NO